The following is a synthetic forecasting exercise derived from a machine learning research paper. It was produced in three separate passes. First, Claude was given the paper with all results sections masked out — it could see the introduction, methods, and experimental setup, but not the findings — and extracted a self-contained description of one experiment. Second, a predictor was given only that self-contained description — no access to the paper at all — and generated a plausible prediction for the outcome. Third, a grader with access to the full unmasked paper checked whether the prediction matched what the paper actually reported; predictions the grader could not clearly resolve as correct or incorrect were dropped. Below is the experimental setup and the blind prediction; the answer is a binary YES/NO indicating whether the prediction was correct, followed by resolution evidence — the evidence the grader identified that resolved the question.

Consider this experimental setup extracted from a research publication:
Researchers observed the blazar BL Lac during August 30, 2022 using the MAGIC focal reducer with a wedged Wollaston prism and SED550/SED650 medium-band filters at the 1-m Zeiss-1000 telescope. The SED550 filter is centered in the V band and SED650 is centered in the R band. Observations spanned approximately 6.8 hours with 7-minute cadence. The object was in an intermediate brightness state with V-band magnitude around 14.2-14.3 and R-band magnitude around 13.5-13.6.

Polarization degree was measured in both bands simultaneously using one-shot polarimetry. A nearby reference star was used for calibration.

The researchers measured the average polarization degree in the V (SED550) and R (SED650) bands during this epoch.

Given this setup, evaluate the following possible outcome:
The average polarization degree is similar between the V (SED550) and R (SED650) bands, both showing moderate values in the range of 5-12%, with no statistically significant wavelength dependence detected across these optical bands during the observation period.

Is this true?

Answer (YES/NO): YES